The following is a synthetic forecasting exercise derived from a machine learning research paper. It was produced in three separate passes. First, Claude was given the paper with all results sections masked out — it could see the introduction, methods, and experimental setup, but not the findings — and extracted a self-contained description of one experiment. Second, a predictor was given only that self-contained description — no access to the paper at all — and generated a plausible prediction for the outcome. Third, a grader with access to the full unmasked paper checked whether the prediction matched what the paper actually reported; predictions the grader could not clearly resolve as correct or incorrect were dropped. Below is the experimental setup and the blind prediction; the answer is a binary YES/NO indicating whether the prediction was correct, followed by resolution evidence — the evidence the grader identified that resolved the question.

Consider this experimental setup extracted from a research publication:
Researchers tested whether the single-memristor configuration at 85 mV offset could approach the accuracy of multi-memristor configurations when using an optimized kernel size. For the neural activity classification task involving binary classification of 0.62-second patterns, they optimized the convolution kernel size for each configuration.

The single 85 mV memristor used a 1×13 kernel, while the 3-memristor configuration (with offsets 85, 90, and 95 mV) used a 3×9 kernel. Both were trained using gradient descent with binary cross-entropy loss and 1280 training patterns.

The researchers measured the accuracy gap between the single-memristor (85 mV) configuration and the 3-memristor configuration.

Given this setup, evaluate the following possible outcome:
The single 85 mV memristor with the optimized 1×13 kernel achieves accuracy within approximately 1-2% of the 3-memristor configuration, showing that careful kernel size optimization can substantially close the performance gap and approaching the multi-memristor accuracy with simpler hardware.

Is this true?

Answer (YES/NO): NO